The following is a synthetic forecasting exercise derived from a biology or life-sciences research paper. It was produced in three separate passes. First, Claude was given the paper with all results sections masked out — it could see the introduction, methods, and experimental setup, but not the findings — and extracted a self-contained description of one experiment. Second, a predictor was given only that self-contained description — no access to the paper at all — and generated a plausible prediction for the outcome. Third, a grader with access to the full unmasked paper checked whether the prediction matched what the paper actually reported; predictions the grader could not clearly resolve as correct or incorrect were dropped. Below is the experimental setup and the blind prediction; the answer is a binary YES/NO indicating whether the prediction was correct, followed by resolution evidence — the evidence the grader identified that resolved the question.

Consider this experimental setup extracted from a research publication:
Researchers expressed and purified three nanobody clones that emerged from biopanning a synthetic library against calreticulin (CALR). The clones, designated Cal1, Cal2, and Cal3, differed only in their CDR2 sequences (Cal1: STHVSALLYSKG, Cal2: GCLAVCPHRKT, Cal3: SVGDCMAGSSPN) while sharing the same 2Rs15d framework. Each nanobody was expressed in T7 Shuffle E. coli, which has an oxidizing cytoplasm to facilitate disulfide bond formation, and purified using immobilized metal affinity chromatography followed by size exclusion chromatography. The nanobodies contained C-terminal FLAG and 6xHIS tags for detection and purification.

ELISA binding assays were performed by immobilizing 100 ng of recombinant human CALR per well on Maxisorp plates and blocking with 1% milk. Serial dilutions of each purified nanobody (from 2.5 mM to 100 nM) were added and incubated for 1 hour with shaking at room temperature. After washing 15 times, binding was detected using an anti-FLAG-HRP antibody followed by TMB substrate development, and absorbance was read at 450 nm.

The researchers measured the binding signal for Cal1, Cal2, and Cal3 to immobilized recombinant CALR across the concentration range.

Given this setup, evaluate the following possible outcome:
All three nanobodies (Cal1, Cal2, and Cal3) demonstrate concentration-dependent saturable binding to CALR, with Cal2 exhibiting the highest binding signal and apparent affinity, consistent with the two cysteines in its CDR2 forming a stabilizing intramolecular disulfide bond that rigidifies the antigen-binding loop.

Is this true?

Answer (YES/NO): NO